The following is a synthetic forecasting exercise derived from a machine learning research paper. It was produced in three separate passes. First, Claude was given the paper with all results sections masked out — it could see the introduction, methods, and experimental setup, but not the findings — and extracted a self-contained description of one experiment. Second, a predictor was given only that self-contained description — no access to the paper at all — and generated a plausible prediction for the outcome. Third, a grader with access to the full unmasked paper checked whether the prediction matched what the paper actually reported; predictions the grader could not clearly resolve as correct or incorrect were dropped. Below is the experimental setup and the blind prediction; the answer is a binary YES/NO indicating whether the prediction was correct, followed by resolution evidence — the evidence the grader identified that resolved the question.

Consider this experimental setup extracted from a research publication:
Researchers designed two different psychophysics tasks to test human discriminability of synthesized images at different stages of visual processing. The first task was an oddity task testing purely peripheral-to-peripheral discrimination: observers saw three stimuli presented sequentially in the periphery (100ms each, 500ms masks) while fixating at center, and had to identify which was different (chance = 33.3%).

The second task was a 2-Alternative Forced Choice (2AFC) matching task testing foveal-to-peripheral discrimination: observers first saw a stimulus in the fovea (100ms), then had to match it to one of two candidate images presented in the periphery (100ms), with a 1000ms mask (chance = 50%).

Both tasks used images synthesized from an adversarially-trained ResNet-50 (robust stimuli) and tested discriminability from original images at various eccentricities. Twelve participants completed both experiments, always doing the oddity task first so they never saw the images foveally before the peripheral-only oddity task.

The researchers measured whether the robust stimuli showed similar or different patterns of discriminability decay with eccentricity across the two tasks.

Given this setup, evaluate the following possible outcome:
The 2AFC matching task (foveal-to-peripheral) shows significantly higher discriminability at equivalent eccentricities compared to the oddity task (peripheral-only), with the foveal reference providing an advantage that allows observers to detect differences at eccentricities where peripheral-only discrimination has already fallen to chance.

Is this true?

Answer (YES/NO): NO